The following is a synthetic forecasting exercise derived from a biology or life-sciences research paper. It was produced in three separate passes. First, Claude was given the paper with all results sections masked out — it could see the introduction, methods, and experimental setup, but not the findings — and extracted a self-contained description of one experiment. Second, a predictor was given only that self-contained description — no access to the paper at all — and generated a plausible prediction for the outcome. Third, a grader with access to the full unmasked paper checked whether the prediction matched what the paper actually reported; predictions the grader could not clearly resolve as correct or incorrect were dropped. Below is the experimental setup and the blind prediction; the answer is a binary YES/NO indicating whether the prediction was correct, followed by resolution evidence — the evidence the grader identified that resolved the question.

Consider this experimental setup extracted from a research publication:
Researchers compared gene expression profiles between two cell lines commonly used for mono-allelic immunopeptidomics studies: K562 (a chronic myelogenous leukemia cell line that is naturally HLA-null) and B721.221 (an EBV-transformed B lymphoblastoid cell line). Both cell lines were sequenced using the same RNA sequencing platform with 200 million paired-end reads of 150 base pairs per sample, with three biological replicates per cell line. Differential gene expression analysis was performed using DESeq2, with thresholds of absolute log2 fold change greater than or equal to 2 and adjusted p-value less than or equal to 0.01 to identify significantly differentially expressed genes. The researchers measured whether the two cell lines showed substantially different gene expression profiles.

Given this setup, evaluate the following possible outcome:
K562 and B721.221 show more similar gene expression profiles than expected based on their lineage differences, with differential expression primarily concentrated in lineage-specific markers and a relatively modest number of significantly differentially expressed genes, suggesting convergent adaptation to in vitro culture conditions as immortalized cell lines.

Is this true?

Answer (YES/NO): NO